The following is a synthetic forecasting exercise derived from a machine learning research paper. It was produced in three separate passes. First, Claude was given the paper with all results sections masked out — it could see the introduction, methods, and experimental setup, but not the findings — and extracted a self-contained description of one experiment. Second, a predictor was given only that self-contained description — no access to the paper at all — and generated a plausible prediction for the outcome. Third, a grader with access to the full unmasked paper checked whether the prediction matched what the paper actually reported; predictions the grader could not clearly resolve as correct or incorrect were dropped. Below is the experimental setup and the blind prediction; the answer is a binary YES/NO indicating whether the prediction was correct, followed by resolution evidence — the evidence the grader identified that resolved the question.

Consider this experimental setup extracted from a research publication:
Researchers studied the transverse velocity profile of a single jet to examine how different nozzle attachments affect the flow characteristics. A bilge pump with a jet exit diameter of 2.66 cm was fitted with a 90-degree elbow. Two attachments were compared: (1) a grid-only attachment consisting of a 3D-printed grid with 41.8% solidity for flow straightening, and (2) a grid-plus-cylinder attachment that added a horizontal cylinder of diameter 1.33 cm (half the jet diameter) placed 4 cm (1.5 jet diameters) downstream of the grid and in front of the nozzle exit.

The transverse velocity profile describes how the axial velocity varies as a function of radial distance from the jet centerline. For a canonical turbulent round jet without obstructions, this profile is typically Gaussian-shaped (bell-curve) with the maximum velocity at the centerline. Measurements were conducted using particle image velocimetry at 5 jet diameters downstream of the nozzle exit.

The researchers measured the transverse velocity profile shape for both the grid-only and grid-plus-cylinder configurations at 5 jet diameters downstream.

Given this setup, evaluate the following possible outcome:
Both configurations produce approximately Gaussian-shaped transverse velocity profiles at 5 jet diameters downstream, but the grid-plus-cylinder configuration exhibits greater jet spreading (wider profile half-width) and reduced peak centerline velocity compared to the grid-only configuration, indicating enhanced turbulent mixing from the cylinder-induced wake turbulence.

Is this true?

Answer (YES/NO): NO